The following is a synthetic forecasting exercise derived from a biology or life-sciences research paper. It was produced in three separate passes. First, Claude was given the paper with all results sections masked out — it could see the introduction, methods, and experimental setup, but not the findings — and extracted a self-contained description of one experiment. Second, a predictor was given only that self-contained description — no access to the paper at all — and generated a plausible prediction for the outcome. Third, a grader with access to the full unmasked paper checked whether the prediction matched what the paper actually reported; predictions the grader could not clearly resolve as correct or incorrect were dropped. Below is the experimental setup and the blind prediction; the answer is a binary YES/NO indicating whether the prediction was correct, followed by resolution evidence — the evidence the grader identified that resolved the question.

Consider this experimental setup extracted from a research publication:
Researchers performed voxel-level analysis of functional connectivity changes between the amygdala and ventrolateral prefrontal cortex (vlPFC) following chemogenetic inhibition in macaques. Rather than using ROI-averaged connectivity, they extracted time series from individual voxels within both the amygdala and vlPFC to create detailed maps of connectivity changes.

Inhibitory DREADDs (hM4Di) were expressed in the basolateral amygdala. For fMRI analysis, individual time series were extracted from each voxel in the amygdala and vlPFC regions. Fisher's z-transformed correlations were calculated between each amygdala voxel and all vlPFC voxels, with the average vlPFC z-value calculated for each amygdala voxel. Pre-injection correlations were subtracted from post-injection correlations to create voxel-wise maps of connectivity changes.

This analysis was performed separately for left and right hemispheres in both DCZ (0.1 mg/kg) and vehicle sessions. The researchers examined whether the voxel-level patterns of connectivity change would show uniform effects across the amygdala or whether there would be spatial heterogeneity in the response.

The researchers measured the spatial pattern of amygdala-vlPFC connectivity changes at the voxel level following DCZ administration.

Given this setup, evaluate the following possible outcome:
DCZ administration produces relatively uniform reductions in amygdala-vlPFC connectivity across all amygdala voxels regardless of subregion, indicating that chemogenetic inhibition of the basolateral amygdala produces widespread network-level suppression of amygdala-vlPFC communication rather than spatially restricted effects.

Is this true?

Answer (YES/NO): NO